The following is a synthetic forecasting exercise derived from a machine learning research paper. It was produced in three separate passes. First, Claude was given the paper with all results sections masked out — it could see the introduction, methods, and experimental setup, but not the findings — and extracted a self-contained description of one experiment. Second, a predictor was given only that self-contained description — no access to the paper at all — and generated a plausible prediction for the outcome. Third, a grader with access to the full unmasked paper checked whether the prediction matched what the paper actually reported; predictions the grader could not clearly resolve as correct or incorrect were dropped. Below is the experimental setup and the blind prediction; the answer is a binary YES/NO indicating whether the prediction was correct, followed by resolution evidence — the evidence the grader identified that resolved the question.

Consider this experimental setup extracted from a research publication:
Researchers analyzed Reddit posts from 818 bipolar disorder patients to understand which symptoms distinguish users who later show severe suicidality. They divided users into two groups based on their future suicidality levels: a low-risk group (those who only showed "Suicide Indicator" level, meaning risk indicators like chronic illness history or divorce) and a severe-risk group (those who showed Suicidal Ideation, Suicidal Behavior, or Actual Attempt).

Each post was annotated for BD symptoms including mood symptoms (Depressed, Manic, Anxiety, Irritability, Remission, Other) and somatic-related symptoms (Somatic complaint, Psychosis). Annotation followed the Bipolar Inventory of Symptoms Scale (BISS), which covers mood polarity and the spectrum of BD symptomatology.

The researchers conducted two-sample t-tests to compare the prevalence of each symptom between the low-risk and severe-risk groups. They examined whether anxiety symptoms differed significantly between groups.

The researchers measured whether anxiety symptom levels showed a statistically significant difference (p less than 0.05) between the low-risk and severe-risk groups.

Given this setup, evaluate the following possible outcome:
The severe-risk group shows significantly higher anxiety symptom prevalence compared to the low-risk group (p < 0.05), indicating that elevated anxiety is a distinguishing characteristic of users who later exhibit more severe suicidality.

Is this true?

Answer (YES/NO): NO